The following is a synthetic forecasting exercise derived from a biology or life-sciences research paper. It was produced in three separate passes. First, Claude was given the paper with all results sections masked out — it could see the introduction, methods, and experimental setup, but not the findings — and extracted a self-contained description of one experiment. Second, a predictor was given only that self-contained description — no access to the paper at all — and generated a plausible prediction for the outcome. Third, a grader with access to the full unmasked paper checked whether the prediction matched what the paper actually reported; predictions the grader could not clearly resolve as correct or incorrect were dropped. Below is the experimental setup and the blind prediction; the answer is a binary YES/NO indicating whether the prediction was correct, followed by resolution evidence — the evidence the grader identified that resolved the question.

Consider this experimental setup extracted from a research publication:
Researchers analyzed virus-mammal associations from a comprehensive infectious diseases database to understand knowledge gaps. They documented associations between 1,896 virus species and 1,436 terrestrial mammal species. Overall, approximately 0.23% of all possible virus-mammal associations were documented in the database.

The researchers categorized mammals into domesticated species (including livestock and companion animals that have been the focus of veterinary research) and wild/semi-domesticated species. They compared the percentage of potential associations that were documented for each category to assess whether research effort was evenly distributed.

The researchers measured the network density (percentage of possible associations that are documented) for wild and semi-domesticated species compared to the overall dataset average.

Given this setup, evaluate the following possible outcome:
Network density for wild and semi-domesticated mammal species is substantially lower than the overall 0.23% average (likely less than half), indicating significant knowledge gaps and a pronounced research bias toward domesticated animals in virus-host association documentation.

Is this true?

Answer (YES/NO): NO